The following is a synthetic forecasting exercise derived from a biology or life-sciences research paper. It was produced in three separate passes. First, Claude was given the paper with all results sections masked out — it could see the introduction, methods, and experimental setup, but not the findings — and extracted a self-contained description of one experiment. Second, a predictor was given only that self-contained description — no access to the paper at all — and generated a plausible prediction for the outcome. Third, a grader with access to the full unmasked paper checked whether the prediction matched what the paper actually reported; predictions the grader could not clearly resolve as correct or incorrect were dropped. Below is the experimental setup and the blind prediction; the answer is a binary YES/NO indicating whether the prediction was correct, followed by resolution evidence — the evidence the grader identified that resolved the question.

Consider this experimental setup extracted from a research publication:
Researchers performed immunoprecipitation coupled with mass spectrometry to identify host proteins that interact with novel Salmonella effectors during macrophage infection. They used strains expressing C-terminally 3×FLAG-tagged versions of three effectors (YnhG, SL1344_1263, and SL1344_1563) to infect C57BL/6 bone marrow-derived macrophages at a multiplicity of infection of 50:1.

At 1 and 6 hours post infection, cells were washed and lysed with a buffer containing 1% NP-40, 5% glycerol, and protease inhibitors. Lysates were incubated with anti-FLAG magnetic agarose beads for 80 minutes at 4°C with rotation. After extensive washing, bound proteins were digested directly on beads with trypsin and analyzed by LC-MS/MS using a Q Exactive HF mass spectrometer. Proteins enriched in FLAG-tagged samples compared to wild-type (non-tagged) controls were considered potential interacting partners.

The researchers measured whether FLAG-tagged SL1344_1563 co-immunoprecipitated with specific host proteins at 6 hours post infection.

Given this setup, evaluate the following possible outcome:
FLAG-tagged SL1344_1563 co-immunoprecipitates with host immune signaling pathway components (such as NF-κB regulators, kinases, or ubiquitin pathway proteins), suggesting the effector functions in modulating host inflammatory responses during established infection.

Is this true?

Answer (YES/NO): NO